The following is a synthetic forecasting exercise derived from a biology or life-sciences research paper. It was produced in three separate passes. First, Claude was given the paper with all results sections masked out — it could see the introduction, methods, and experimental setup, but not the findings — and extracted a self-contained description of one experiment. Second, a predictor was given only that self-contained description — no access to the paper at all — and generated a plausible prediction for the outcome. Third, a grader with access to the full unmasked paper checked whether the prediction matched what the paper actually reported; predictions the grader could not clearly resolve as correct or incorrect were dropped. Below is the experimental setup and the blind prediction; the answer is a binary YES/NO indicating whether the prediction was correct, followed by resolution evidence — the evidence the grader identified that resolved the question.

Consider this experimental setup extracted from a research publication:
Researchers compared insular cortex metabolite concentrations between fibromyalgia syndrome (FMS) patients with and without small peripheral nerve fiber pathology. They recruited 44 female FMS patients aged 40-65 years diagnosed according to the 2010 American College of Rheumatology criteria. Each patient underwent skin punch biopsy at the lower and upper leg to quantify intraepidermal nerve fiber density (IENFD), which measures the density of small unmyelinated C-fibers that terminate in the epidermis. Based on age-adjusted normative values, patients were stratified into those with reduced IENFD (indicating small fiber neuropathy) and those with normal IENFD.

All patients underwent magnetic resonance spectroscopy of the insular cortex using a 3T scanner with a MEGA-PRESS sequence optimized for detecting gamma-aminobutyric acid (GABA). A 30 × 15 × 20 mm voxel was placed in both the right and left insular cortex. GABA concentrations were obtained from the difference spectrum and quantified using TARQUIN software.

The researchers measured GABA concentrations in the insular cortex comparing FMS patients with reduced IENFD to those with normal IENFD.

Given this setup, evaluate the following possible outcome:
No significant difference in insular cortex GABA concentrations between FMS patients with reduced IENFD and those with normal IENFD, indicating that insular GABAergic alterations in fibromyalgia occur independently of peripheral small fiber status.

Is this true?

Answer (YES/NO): YES